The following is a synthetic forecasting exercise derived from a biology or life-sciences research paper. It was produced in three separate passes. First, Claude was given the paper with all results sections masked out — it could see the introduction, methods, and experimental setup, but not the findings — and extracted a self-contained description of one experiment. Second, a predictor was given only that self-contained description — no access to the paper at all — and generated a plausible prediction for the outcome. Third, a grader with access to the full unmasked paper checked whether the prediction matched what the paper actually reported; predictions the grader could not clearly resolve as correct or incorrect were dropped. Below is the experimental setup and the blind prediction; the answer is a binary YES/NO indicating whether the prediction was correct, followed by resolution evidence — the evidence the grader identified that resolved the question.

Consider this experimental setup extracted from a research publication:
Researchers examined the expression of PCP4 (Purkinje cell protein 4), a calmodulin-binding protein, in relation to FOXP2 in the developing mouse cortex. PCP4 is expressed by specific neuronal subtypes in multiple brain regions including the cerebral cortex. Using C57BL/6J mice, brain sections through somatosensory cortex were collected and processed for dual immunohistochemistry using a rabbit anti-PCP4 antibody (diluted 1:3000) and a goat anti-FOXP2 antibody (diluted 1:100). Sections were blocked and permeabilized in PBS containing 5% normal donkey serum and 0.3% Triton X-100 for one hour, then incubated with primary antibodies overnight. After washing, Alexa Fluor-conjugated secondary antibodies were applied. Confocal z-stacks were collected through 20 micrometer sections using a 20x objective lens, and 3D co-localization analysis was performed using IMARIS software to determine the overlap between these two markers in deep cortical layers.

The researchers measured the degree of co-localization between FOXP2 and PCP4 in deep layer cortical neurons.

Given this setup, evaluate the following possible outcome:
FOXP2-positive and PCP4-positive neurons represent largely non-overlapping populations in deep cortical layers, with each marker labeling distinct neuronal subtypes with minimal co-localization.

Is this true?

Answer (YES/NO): NO